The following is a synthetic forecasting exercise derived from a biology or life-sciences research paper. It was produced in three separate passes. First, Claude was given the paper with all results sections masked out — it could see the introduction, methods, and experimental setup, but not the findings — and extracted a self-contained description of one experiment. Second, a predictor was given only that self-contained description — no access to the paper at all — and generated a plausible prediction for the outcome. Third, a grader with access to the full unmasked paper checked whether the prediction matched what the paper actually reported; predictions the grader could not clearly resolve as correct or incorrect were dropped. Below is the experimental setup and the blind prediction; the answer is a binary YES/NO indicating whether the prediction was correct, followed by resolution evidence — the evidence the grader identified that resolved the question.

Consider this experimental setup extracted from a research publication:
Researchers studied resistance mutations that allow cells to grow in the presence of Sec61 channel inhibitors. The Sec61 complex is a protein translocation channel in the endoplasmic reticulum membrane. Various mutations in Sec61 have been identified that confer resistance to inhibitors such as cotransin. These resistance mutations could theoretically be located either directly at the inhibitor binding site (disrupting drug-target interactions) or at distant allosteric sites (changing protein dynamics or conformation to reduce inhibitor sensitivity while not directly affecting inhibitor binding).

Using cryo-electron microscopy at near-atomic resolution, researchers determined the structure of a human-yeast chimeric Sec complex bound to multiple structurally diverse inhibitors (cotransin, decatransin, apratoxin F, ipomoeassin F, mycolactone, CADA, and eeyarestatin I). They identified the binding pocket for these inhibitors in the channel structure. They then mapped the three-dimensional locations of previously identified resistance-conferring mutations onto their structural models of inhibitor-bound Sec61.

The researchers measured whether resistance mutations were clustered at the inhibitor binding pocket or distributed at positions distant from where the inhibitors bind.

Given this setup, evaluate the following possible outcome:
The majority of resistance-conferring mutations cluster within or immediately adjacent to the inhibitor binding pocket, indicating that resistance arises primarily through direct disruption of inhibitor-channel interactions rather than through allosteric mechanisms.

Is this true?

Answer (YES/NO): YES